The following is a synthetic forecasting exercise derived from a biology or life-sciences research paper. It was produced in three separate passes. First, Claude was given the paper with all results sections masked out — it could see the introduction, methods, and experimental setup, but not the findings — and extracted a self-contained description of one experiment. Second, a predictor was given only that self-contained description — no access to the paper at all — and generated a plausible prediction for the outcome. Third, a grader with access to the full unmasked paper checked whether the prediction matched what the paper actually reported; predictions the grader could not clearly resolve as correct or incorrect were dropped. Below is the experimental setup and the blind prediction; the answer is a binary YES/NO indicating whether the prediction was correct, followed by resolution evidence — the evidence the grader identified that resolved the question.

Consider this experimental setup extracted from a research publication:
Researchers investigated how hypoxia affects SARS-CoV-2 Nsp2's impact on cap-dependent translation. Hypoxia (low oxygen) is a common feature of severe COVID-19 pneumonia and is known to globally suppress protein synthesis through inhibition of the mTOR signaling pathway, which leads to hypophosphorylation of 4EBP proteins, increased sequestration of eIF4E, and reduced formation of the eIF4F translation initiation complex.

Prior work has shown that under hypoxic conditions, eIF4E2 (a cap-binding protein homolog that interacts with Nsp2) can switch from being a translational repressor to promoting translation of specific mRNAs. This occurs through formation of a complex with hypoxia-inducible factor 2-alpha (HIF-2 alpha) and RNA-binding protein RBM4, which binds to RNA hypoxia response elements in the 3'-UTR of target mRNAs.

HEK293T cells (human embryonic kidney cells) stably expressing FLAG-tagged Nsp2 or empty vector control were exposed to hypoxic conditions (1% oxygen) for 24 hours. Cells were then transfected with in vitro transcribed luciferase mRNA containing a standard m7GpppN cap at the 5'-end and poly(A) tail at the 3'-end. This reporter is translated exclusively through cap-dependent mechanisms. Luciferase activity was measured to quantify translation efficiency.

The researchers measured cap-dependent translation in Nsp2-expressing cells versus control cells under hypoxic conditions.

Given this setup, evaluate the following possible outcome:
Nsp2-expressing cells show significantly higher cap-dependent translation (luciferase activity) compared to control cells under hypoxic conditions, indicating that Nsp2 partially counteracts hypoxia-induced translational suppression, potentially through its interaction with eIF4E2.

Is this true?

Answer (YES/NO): YES